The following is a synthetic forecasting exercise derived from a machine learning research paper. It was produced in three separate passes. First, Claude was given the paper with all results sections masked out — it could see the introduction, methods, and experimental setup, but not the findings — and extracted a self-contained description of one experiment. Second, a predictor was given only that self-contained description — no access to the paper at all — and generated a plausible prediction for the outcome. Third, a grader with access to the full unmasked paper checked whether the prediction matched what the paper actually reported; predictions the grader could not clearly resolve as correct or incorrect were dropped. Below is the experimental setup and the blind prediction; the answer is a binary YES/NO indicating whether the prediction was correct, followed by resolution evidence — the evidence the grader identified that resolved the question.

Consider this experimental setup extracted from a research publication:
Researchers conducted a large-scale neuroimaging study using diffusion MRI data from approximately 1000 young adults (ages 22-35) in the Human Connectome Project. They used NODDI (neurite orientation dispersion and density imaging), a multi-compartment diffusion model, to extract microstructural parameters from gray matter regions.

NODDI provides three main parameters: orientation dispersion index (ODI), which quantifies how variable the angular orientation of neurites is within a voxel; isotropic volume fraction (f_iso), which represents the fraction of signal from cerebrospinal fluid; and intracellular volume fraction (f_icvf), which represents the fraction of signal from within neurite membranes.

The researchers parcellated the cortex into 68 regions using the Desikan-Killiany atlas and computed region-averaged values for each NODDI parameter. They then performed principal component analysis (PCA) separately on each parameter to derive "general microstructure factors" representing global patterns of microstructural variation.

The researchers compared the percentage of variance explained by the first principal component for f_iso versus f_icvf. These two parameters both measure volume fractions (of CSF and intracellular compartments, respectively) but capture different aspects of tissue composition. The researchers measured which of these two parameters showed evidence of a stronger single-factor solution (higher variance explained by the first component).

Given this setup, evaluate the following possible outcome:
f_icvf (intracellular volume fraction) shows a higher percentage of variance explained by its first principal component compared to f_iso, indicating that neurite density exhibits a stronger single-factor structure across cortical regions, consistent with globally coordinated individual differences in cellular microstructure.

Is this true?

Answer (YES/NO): NO